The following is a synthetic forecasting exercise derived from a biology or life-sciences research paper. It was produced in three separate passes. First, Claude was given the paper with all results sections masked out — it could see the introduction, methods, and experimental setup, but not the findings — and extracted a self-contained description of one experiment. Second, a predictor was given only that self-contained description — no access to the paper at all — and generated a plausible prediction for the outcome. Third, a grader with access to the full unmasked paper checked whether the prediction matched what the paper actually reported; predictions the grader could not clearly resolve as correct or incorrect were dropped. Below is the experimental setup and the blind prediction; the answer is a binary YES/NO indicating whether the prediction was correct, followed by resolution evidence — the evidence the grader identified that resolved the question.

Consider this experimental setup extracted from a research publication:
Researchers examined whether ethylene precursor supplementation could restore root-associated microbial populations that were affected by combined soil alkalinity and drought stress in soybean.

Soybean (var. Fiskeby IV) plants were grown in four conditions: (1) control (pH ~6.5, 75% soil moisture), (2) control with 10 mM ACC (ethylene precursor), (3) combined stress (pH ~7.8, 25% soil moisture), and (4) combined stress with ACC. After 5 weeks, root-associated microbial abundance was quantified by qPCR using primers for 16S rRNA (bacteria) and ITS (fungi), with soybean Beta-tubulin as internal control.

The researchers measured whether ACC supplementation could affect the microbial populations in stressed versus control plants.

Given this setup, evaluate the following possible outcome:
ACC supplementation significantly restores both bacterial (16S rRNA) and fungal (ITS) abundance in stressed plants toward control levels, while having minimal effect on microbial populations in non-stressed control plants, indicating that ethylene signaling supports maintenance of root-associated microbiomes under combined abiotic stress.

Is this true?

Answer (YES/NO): NO